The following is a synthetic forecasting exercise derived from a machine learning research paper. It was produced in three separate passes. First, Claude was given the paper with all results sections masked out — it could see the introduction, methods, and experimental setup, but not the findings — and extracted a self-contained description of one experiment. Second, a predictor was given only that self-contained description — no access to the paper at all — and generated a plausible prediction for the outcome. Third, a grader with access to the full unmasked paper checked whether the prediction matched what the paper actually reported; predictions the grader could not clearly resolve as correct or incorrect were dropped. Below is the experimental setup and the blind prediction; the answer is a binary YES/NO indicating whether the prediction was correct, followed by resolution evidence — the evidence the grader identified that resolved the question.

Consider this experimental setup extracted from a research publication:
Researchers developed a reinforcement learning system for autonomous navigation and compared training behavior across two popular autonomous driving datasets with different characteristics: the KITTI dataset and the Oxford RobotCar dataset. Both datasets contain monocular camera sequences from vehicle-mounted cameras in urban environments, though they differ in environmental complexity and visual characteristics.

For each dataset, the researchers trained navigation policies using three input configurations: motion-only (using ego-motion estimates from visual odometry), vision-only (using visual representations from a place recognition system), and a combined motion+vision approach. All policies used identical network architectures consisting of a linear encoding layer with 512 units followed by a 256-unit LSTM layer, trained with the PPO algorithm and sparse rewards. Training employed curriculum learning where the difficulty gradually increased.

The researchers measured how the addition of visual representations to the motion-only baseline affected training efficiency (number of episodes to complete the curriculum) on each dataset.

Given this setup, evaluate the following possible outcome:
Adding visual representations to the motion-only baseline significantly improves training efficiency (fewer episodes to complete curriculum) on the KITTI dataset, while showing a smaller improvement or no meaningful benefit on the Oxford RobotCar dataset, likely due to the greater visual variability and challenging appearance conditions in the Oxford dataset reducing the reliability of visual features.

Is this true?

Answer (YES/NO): NO